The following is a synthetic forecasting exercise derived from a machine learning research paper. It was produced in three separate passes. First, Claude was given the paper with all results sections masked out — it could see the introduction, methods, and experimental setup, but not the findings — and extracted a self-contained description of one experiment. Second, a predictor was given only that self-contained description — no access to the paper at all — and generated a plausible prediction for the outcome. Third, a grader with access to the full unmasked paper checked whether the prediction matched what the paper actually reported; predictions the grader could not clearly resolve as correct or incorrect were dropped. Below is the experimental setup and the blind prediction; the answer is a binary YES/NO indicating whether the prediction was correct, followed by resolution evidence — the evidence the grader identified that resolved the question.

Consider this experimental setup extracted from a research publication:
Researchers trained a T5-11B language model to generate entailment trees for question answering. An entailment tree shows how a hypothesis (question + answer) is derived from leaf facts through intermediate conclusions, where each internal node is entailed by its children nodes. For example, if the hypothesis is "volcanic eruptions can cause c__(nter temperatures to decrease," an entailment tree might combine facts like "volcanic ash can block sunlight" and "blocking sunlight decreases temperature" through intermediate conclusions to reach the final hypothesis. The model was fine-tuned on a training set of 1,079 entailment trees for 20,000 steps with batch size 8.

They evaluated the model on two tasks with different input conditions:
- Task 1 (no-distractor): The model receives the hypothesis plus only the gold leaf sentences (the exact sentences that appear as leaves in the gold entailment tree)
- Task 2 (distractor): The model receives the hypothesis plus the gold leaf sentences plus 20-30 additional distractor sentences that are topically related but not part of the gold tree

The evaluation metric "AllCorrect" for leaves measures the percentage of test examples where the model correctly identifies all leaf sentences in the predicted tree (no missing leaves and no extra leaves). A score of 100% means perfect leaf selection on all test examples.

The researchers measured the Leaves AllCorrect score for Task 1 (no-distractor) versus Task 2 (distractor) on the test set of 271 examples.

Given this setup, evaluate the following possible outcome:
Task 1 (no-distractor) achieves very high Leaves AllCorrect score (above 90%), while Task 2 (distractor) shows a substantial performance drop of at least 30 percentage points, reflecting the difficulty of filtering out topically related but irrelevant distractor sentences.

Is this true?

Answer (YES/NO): YES